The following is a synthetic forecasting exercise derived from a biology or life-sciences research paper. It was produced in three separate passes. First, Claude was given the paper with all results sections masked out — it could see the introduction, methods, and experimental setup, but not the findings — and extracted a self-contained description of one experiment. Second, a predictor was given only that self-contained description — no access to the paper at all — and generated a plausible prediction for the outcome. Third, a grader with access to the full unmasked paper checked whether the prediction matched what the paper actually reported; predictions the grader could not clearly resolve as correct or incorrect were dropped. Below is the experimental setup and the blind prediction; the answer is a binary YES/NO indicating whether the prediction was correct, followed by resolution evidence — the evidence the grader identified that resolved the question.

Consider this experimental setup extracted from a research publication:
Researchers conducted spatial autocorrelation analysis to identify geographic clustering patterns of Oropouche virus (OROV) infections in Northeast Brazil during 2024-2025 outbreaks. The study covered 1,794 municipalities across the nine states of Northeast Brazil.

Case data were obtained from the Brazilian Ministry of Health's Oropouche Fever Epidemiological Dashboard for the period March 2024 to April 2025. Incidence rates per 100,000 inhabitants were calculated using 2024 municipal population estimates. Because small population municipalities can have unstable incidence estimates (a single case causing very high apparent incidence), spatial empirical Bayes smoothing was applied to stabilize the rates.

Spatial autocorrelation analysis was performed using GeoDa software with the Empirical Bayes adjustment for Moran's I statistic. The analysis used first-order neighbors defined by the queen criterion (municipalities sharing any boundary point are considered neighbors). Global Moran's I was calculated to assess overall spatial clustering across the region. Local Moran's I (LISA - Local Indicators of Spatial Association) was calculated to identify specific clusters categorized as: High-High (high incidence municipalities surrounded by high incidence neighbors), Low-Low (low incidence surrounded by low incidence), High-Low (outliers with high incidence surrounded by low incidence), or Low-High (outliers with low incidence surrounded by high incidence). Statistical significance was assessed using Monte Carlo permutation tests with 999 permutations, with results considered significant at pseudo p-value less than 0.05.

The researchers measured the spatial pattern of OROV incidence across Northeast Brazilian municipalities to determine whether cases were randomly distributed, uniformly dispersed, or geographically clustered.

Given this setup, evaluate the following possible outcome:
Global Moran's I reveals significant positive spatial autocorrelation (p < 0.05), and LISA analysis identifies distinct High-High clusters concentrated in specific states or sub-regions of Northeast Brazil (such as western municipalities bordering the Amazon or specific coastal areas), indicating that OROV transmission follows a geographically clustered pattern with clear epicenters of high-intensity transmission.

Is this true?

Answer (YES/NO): NO